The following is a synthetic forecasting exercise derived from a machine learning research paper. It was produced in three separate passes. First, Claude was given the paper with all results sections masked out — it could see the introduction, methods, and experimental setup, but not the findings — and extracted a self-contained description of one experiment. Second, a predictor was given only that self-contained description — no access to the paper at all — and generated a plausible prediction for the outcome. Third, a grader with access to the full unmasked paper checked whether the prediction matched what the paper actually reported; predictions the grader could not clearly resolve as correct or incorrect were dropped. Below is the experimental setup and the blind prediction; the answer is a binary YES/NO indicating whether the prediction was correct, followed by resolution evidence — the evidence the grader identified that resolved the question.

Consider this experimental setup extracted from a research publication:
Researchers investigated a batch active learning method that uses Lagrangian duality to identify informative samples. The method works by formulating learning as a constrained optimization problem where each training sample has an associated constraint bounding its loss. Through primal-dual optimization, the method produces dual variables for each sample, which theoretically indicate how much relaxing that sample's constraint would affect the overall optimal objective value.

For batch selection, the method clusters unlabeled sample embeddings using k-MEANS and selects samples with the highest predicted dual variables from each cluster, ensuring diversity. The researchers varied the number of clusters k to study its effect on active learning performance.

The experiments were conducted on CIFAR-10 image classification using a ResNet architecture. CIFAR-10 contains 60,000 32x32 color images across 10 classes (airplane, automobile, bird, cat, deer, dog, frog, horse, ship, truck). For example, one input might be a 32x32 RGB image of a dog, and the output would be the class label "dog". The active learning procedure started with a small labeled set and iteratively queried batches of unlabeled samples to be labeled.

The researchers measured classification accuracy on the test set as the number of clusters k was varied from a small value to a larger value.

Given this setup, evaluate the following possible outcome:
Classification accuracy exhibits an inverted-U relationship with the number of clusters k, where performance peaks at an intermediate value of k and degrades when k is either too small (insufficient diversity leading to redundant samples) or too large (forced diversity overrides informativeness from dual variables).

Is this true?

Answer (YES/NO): NO